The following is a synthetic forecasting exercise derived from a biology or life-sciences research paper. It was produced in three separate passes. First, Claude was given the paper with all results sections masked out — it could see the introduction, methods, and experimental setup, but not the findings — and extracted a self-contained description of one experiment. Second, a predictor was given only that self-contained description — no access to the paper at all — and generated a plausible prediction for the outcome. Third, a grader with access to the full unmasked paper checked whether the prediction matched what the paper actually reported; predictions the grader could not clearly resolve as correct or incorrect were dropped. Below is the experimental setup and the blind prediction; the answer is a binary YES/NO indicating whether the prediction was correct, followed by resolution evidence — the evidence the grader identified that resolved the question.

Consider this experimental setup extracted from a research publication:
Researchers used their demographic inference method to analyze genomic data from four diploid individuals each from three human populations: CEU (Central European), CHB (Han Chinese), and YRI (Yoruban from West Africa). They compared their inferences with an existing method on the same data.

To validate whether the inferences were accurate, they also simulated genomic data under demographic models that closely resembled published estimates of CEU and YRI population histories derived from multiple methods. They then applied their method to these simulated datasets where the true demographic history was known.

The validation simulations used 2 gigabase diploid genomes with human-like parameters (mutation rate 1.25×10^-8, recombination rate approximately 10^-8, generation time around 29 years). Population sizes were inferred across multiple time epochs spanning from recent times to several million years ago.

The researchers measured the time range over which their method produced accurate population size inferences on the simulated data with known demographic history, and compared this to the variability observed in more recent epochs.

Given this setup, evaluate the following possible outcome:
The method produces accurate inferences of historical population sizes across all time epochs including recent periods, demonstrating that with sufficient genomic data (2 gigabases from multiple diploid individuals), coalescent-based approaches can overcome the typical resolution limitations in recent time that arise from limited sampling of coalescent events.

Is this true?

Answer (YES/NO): NO